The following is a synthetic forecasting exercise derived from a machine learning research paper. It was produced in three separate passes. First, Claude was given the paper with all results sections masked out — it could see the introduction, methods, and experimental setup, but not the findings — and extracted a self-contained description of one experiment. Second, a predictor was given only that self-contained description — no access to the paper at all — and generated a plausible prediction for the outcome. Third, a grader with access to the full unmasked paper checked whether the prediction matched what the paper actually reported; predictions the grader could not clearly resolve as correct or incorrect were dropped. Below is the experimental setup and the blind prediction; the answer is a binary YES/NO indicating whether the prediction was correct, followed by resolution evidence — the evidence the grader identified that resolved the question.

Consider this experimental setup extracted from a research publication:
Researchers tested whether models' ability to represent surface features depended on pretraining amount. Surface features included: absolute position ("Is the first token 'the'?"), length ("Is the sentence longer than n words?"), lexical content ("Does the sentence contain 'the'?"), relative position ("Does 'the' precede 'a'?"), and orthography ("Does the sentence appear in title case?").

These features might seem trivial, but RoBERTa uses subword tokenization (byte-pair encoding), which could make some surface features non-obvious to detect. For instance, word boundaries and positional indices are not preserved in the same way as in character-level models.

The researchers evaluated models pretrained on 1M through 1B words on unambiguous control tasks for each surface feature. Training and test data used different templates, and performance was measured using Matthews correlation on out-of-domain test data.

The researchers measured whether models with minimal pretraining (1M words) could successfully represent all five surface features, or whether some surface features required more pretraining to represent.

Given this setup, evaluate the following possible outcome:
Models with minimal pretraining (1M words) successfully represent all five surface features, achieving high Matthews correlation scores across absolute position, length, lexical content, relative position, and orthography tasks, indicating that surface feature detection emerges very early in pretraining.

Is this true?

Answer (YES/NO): YES